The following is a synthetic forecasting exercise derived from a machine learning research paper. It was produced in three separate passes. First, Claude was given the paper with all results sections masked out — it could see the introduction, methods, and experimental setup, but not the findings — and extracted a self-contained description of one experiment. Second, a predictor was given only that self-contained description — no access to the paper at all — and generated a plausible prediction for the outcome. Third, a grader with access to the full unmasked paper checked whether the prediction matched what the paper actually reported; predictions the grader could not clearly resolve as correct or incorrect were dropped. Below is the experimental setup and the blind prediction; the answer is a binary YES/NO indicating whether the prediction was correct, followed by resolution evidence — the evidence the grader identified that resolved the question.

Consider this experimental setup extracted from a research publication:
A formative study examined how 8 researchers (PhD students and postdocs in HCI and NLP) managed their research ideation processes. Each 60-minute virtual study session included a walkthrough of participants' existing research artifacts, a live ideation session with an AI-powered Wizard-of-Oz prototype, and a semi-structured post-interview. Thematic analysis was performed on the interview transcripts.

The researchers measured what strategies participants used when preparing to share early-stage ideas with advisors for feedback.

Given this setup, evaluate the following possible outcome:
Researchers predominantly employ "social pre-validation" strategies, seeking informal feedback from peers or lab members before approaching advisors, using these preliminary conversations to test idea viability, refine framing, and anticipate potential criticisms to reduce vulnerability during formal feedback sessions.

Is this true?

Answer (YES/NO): NO